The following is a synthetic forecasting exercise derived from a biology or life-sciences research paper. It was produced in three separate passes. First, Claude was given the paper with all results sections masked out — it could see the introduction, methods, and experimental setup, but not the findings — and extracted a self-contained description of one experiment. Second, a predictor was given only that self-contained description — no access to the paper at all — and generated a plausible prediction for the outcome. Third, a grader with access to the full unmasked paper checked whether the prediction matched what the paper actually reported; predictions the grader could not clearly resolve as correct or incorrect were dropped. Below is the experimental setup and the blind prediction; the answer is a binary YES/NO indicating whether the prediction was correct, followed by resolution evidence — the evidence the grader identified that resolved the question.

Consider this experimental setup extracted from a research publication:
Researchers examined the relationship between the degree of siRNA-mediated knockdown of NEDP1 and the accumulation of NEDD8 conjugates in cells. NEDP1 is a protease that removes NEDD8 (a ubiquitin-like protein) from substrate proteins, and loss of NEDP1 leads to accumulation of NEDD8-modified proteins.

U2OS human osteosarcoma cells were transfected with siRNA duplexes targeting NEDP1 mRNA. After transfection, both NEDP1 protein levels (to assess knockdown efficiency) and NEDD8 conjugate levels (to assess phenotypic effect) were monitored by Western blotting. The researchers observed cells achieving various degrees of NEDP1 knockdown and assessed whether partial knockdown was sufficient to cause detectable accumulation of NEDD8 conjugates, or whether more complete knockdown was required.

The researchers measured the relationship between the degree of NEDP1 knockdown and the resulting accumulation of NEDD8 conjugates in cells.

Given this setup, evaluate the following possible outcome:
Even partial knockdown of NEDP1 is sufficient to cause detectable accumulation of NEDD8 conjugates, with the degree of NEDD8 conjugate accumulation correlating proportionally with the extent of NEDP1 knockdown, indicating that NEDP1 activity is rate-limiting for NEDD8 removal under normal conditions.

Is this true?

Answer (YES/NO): NO